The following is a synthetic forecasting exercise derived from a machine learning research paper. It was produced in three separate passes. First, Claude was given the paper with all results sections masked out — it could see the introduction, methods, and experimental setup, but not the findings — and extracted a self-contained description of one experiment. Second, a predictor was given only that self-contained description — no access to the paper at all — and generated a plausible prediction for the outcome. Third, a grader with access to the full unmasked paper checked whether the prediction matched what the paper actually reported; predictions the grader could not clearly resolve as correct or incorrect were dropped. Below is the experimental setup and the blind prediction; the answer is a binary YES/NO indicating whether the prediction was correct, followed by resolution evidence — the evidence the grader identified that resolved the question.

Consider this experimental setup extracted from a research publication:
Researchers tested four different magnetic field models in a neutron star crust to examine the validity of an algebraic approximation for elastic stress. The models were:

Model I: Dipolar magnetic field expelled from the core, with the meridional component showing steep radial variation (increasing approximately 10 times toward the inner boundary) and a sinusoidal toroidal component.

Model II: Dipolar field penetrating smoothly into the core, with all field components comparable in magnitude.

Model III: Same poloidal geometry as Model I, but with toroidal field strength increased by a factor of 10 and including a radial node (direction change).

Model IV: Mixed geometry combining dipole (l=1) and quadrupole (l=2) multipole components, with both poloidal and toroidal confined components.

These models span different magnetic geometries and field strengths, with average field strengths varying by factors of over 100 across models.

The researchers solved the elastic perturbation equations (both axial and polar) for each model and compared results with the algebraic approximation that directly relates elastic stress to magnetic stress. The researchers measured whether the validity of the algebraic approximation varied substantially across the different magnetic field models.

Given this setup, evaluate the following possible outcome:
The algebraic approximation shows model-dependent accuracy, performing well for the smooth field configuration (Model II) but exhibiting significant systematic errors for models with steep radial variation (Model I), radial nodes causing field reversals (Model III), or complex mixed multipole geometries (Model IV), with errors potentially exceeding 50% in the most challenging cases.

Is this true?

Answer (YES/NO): NO